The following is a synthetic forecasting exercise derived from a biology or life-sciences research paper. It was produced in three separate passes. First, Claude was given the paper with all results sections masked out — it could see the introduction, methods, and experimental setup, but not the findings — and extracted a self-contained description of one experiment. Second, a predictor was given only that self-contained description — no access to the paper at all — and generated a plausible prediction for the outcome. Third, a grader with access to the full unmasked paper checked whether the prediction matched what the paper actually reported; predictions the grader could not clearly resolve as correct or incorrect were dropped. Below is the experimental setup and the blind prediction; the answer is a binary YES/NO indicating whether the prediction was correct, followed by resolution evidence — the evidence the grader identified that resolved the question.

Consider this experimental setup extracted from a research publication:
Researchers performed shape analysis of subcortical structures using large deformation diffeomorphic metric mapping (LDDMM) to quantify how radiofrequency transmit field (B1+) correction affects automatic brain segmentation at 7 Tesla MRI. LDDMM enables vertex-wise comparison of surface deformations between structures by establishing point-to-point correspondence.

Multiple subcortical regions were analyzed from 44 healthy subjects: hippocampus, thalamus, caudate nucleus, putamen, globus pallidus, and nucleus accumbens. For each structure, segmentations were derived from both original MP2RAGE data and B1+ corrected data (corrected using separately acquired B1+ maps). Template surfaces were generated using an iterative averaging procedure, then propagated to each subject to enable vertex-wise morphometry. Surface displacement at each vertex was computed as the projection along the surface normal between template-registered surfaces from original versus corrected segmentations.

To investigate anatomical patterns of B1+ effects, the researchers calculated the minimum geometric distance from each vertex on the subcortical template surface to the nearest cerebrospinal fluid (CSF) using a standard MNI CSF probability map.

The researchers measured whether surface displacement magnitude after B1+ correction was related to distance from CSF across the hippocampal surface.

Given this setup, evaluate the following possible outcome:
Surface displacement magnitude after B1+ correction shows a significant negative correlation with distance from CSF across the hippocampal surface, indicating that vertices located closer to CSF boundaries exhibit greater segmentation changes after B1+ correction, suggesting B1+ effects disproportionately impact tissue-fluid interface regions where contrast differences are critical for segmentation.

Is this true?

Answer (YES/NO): NO